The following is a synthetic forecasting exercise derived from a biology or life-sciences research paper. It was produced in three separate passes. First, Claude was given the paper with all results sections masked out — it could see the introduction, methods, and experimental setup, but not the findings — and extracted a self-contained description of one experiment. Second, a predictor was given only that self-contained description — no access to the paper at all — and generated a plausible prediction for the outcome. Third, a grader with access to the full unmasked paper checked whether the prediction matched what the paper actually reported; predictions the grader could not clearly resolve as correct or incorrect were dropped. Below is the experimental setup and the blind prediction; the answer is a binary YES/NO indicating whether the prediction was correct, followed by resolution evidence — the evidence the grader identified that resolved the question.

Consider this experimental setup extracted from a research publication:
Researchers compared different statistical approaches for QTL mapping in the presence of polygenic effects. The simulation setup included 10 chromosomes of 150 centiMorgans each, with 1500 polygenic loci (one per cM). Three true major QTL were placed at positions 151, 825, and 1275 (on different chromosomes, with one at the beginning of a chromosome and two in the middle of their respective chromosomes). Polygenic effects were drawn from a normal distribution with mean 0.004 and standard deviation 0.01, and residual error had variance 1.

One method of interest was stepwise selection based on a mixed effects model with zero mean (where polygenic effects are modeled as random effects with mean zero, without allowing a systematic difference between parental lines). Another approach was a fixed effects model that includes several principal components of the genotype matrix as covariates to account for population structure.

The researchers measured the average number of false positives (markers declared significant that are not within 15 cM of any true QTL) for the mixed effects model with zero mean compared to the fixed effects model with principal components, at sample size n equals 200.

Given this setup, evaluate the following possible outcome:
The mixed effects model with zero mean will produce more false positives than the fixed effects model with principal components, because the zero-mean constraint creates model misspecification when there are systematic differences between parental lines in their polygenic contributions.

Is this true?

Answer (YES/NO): NO